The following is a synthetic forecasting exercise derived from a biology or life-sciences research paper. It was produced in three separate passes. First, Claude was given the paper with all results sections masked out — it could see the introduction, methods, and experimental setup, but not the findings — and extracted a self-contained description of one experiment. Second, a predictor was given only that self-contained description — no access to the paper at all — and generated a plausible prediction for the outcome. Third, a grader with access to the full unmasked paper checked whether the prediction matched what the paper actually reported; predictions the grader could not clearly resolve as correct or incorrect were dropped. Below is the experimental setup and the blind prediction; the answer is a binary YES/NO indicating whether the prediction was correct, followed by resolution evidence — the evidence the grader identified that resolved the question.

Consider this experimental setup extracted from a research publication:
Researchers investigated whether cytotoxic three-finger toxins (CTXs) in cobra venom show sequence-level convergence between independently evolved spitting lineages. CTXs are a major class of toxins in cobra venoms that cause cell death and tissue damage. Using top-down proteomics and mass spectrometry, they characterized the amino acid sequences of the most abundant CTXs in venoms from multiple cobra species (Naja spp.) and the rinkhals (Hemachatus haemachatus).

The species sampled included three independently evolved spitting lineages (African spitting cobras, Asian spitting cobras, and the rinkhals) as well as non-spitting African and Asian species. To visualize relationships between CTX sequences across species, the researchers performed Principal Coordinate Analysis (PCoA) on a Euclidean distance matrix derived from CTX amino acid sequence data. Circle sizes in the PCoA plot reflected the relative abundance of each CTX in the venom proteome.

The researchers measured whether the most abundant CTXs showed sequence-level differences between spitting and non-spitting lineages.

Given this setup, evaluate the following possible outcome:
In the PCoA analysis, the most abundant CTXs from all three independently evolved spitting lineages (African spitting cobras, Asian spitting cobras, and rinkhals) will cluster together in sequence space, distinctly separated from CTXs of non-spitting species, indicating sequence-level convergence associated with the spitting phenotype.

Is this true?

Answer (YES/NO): NO